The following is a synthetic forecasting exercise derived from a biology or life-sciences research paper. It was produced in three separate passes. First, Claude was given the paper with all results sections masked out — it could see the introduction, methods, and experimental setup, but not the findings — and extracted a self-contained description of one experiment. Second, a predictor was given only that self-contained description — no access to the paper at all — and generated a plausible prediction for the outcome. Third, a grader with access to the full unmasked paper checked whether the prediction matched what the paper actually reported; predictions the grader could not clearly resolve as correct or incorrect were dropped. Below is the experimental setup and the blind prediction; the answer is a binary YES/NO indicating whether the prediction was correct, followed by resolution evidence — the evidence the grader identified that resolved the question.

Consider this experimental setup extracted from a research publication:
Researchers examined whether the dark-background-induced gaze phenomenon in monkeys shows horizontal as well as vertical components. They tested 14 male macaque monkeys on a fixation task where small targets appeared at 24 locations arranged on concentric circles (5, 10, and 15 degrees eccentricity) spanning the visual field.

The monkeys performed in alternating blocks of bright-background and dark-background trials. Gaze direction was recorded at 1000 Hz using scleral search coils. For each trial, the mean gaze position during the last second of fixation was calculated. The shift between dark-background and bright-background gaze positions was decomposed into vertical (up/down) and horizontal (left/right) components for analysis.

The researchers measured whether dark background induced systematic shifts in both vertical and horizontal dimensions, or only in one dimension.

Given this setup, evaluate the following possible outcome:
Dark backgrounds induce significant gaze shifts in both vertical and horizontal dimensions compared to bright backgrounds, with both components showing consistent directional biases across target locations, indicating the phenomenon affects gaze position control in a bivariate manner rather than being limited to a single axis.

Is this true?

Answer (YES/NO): NO